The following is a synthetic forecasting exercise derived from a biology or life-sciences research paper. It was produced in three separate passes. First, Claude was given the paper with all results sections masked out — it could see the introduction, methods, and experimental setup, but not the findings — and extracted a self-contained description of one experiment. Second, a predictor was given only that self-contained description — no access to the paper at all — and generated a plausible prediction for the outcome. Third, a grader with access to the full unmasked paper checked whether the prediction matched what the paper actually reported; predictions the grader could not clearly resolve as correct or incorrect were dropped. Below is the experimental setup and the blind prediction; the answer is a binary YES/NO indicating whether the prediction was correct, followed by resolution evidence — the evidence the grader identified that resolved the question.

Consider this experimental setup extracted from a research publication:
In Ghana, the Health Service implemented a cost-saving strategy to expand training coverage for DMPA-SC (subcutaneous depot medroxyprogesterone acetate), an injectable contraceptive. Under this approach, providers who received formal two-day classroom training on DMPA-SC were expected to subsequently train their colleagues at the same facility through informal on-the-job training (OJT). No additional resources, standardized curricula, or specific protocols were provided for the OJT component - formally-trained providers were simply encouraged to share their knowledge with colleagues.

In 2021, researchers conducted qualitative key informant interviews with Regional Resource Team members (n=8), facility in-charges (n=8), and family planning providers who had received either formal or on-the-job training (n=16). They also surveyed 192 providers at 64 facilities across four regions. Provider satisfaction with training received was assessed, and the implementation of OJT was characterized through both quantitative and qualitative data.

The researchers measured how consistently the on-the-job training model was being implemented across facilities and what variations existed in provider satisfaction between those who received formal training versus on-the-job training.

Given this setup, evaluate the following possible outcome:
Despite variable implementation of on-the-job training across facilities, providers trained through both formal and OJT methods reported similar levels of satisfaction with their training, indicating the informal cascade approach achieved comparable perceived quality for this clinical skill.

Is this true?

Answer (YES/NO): NO